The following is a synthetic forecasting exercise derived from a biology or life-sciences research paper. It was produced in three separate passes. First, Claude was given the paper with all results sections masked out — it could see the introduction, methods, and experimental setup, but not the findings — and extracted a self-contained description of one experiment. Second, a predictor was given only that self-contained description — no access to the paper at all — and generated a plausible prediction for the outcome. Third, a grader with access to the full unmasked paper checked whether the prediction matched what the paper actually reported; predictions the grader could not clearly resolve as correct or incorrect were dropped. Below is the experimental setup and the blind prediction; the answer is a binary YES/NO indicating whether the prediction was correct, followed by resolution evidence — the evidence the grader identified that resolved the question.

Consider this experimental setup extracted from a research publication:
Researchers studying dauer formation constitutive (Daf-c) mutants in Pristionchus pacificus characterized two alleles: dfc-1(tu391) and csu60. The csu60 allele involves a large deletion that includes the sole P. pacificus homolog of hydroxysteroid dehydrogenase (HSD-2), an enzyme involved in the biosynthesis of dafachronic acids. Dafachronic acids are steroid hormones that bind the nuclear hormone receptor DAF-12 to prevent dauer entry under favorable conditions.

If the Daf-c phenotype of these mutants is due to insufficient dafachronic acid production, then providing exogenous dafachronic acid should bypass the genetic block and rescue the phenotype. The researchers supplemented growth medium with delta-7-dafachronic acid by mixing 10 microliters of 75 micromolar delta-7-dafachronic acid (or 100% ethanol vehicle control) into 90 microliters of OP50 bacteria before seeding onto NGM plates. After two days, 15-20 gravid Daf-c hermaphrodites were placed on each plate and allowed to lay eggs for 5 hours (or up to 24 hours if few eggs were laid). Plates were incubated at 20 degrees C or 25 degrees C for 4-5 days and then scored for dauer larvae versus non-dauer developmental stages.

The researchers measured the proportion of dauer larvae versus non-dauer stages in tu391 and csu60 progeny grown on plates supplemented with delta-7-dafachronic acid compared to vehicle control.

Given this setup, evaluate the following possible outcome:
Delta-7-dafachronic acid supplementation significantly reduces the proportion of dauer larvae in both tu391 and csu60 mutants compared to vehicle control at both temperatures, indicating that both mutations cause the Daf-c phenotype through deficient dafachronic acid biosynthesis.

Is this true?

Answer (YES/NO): NO